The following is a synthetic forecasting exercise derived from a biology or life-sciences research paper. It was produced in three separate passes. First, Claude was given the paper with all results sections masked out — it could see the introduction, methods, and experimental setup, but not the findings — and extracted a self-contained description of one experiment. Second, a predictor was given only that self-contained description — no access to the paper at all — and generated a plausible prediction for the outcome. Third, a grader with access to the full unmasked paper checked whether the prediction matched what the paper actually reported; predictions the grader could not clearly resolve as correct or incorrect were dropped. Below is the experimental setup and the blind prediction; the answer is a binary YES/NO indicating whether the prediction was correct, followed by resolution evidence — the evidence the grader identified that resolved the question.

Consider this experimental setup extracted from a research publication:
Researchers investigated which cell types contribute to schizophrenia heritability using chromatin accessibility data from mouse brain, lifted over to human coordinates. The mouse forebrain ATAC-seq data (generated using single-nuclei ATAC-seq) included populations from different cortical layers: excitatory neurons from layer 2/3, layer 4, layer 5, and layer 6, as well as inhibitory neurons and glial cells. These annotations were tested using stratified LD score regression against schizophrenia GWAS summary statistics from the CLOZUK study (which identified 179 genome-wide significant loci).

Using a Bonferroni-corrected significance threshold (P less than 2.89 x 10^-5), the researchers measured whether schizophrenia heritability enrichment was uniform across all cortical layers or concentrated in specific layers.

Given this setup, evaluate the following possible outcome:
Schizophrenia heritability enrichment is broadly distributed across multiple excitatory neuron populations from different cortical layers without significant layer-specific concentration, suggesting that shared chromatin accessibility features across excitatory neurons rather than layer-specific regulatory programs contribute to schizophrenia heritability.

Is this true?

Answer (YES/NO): NO